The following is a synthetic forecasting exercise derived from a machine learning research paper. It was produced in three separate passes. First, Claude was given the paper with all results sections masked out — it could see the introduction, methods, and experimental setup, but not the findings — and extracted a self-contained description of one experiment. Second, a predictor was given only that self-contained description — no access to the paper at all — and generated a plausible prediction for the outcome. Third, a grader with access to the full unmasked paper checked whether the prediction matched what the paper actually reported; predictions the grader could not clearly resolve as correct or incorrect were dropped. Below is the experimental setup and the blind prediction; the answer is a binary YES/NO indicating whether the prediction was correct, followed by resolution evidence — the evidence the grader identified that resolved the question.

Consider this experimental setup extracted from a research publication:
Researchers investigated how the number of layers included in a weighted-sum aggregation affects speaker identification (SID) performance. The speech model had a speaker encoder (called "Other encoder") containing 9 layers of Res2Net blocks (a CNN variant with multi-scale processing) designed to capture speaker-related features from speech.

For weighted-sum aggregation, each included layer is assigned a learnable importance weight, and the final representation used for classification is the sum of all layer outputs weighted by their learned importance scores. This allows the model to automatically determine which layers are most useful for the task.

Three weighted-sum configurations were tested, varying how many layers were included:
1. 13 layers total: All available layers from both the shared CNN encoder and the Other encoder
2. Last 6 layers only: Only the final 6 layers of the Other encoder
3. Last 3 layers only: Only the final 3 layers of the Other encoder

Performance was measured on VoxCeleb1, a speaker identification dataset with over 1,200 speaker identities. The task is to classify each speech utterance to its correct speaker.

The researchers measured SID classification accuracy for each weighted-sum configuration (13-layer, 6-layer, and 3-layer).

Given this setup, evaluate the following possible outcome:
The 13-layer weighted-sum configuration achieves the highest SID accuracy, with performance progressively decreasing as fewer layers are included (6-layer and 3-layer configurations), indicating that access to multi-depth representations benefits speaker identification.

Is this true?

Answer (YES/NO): NO